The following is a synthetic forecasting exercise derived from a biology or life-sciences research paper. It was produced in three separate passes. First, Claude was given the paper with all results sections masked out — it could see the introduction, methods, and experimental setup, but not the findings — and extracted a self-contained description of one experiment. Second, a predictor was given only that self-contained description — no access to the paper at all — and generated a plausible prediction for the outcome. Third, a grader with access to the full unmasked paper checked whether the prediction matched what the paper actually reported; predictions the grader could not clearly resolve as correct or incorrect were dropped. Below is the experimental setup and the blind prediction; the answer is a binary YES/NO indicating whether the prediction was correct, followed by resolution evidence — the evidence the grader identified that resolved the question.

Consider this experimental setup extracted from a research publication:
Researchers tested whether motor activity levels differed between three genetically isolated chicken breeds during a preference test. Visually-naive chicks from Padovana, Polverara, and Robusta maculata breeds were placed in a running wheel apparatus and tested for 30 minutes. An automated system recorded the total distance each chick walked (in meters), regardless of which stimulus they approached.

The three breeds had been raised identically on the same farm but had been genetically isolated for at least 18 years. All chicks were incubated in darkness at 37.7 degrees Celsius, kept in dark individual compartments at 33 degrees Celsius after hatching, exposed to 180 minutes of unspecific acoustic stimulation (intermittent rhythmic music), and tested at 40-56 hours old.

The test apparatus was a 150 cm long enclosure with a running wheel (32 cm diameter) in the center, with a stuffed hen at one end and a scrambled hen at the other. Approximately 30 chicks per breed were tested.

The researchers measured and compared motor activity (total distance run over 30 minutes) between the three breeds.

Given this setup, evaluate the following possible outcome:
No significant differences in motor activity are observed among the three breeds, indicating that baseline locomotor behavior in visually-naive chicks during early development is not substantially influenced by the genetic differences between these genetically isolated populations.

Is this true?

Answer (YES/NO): NO